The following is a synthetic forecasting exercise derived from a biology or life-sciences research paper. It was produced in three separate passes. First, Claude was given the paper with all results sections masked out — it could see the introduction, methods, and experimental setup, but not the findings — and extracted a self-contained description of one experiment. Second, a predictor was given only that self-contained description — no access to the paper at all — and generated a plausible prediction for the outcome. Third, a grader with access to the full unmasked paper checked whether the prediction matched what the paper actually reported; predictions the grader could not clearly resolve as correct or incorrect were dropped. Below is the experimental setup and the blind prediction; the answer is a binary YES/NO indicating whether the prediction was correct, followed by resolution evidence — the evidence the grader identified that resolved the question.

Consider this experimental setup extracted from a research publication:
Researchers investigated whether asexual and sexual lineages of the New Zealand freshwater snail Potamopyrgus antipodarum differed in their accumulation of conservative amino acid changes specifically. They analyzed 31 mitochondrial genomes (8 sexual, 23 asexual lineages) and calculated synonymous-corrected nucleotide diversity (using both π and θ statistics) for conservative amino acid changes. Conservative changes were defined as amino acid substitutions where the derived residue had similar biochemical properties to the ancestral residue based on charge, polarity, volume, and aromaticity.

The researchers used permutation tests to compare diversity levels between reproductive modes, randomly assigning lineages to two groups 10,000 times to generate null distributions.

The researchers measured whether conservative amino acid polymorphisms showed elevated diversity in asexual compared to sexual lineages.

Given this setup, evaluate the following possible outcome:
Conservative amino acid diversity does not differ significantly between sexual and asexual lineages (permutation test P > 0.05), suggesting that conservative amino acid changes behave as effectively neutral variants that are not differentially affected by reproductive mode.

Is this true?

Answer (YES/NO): YES